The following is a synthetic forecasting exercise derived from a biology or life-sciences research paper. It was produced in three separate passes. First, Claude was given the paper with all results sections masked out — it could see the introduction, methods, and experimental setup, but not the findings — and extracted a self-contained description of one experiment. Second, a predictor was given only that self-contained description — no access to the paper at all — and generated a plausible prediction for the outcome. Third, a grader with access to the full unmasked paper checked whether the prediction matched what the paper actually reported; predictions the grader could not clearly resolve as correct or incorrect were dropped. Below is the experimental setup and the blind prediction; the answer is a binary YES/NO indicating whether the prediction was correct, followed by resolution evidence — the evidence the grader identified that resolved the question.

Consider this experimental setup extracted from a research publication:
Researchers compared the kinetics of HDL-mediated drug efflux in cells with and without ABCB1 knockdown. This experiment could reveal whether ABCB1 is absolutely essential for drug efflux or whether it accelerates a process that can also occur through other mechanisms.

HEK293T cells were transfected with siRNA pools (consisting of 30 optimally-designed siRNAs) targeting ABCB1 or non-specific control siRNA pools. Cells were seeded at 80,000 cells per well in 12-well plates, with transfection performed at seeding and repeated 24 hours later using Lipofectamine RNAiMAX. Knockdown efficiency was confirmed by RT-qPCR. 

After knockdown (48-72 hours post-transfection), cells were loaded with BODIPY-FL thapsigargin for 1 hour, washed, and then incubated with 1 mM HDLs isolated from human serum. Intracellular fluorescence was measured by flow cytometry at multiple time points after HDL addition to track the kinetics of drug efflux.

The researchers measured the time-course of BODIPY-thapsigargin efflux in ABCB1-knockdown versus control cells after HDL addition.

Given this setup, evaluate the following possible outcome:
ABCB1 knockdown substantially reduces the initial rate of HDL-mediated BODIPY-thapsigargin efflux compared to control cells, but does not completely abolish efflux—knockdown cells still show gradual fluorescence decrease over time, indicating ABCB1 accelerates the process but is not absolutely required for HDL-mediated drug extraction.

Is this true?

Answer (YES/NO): YES